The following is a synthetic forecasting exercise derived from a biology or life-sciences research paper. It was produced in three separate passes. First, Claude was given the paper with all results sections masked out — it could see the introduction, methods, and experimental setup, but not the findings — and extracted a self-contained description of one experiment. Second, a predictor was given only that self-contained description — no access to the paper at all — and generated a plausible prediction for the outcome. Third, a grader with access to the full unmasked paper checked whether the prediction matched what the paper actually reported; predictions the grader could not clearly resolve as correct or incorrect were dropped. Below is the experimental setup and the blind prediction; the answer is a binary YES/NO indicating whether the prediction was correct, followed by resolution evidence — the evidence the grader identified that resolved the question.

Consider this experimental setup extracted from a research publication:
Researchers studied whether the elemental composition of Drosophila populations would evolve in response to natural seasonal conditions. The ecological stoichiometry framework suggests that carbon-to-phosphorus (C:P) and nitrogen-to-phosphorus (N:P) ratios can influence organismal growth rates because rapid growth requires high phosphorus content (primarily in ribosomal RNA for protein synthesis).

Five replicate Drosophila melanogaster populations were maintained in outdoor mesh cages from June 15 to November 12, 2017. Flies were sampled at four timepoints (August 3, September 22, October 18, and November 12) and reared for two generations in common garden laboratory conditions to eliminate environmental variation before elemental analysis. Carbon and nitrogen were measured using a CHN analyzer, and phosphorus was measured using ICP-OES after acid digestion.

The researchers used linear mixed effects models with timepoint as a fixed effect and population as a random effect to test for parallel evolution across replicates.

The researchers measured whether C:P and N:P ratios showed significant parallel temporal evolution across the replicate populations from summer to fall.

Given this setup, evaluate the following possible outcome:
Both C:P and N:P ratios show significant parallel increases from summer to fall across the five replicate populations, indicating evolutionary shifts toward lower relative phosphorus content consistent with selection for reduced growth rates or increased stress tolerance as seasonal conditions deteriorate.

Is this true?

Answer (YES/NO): NO